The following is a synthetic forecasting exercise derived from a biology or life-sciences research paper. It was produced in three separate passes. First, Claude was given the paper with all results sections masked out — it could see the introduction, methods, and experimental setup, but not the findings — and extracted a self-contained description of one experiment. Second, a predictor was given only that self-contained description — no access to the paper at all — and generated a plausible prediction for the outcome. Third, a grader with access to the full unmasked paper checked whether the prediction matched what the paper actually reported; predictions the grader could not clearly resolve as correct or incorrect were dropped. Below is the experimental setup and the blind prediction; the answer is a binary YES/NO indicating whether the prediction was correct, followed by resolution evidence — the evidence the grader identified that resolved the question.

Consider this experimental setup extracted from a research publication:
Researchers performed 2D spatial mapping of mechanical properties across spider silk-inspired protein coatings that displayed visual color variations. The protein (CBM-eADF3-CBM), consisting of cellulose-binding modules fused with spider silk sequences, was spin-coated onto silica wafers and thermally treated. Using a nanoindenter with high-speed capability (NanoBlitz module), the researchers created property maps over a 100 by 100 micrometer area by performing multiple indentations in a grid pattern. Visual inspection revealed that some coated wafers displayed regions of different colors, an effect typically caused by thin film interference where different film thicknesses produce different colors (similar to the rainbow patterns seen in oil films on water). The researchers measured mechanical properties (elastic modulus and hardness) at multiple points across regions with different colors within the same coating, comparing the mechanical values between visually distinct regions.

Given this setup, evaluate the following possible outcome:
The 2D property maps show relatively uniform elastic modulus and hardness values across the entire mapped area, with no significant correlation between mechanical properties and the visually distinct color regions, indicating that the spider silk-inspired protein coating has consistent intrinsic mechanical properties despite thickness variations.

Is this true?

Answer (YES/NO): NO